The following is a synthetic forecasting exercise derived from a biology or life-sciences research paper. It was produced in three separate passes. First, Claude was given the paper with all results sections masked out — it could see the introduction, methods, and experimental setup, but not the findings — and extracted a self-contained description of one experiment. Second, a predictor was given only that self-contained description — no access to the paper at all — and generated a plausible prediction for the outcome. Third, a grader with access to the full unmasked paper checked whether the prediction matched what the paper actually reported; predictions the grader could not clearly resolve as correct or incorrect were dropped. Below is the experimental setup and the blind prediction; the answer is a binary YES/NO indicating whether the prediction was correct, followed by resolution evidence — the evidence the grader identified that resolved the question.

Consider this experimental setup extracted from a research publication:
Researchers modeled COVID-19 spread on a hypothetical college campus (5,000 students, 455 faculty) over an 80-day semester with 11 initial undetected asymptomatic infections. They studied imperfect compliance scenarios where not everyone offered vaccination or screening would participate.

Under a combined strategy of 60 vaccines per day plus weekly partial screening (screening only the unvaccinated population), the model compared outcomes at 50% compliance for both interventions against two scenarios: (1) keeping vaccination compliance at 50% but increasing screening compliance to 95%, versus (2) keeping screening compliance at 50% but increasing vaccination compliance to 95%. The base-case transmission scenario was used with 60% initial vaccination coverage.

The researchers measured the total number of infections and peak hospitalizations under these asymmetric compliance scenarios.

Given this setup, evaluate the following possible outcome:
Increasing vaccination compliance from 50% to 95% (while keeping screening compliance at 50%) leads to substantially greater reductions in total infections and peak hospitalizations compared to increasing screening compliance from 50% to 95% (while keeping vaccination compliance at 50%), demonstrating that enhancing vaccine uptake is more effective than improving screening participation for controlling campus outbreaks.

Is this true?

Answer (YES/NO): YES